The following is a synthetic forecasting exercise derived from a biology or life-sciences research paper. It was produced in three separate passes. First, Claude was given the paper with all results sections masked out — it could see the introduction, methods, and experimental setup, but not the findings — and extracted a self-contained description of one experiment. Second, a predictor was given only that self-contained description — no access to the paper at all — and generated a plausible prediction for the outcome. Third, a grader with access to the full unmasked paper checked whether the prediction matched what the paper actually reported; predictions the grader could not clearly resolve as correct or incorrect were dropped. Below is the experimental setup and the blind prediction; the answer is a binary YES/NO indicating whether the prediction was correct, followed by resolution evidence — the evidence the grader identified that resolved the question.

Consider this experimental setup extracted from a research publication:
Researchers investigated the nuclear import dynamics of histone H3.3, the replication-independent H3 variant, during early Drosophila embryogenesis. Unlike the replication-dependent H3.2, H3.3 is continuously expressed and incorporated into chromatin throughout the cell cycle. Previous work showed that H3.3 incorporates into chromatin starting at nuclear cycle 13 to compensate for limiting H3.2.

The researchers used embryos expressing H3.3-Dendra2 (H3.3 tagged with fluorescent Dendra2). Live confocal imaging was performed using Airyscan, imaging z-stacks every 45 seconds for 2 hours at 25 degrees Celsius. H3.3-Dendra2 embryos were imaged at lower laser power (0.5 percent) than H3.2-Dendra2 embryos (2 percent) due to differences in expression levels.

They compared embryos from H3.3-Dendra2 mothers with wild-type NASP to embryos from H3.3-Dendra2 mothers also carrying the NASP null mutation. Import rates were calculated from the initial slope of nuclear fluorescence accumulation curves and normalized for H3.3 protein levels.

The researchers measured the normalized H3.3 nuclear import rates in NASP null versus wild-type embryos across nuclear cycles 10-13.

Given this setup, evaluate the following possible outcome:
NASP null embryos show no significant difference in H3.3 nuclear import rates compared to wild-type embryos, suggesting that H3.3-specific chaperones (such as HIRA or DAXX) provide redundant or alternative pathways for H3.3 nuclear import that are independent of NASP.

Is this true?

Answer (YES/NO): NO